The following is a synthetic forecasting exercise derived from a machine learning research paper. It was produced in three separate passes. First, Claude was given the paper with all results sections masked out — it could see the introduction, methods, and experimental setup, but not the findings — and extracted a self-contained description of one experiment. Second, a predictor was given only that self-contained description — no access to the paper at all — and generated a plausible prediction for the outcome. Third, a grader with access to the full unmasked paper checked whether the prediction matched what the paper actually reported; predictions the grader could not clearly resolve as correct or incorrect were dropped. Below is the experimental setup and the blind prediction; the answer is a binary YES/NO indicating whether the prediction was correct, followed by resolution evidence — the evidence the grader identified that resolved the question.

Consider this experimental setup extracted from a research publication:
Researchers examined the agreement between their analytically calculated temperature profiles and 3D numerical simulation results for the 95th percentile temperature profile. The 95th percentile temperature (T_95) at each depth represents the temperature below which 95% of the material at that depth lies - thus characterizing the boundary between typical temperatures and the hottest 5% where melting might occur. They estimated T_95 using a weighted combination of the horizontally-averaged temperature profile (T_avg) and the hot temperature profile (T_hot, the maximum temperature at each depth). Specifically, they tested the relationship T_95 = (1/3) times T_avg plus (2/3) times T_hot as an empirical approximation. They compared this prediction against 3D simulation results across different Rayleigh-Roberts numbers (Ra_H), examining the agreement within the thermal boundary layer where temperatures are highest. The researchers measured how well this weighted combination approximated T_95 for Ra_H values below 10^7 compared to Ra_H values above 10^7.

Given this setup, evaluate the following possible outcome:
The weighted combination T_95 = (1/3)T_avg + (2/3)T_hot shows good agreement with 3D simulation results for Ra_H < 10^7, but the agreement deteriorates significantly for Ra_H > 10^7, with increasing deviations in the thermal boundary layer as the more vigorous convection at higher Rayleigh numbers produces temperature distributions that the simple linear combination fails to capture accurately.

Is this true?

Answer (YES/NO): NO